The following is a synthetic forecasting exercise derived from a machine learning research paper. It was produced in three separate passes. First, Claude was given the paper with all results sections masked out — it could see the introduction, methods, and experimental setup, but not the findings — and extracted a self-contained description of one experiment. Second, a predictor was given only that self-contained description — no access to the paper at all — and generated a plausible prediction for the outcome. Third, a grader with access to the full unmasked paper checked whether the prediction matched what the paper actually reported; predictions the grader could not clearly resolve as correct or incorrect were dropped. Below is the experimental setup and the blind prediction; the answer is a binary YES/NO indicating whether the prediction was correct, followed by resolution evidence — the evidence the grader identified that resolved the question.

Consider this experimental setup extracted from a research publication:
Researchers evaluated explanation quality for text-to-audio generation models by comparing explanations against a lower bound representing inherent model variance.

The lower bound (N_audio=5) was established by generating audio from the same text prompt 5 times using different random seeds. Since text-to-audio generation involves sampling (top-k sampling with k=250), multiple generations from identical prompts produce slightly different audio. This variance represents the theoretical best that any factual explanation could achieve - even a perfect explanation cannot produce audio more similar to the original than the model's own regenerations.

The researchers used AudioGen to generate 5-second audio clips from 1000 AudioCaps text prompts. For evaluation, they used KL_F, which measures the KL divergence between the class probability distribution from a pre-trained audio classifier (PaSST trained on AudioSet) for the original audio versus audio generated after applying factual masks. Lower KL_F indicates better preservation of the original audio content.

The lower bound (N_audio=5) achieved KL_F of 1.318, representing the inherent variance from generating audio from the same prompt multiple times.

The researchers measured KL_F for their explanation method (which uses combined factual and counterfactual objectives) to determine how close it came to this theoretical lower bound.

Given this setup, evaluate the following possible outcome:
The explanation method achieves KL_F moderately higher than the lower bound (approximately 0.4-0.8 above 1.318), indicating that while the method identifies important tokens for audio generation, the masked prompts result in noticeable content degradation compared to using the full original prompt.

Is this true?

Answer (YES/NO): NO